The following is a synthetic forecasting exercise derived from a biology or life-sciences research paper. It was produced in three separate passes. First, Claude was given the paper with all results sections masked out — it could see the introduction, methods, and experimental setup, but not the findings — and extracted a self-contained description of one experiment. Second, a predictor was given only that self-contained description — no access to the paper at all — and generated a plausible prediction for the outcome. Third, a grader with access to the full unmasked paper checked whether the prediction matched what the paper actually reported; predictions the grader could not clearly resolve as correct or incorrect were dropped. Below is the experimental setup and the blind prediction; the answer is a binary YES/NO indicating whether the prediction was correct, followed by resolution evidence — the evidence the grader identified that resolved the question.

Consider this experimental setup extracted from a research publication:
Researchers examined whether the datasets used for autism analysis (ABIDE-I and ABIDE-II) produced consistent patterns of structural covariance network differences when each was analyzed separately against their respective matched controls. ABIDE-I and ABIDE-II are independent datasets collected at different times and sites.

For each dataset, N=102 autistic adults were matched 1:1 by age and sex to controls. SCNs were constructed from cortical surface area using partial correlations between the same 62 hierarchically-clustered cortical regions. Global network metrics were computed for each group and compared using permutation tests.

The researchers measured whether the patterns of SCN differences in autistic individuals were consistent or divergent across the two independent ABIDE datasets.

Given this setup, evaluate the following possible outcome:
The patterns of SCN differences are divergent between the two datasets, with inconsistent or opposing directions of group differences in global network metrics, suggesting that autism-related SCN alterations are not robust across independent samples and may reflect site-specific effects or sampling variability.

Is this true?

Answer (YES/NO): NO